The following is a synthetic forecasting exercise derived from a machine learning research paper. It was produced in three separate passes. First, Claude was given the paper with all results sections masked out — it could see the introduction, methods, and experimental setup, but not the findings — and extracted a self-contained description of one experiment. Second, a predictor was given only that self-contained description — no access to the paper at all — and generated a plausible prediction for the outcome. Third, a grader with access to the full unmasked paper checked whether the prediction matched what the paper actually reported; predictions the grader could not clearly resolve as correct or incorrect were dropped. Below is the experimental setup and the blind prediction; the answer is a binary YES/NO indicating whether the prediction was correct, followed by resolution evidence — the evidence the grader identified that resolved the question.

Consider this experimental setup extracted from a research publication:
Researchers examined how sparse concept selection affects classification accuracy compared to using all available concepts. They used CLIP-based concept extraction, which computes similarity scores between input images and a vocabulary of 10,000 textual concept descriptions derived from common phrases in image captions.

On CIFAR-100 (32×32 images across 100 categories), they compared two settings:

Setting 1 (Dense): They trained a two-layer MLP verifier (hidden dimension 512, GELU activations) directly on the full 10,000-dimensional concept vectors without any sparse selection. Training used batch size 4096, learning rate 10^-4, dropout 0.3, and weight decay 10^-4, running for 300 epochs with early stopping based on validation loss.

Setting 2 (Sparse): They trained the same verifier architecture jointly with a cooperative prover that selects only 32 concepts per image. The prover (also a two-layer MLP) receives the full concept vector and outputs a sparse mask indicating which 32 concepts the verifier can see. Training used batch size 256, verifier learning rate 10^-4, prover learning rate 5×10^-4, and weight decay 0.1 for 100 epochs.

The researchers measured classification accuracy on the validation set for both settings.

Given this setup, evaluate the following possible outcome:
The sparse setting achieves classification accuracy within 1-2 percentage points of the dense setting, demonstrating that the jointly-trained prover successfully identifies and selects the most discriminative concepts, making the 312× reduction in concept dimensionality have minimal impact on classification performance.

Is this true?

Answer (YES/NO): NO